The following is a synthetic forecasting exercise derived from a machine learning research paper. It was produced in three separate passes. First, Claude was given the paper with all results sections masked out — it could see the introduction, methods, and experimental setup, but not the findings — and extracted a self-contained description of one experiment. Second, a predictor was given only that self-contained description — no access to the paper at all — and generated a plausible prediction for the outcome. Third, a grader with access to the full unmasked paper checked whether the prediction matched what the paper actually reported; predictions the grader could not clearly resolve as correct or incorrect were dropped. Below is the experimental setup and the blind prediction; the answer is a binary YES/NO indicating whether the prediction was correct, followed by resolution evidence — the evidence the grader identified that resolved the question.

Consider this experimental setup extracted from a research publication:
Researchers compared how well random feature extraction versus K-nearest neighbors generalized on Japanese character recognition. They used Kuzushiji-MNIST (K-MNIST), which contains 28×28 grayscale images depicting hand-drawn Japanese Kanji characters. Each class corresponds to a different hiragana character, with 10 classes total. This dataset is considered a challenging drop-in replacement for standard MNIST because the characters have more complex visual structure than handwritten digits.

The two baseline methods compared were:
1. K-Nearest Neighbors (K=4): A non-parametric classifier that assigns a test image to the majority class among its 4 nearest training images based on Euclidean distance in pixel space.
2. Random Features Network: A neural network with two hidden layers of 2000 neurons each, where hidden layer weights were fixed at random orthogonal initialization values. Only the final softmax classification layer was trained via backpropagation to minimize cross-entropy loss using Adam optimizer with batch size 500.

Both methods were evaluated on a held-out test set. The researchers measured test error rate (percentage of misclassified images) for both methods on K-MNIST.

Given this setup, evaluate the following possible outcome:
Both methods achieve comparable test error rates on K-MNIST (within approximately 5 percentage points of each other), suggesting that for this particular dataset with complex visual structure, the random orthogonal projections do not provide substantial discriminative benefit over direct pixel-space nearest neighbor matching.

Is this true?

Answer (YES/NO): NO